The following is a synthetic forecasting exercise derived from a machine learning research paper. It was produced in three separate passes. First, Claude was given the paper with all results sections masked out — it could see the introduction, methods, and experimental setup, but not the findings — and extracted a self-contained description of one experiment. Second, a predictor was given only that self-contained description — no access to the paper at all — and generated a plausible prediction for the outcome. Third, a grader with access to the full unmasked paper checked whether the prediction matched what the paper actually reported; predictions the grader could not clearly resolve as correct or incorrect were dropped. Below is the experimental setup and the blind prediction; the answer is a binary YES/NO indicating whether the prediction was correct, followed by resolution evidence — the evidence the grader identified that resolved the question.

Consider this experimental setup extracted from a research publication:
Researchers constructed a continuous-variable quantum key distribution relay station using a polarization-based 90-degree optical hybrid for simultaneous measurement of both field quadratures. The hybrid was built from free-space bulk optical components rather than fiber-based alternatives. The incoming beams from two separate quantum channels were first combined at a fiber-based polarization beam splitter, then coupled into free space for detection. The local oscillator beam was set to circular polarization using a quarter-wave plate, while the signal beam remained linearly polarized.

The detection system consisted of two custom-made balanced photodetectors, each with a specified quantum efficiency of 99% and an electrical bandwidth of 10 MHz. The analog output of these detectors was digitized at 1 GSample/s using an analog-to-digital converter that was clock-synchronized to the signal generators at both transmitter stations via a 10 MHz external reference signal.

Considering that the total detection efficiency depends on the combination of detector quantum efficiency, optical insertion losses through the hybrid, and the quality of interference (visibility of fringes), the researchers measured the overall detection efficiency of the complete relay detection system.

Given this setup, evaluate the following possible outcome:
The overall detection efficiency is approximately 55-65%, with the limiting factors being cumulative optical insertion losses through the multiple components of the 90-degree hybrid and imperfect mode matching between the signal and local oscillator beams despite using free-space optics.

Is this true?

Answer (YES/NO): NO